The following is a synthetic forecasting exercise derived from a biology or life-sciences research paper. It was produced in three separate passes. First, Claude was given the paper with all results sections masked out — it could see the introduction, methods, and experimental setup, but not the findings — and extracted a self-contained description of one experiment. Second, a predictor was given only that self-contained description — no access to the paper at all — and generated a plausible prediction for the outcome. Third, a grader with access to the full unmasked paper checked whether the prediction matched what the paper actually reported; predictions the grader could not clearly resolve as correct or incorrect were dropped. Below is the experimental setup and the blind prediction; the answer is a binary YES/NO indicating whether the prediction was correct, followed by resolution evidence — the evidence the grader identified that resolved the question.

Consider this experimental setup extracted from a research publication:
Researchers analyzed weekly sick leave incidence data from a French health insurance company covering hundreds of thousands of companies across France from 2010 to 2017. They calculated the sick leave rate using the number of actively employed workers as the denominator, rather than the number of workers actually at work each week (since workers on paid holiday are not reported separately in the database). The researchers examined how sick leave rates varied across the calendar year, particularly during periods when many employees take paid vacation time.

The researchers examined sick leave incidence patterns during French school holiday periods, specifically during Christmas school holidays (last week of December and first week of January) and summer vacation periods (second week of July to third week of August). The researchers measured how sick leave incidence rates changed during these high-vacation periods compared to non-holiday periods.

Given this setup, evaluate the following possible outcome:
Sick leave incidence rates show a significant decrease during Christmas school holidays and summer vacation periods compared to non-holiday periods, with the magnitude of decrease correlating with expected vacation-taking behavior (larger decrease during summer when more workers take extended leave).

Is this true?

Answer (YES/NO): NO